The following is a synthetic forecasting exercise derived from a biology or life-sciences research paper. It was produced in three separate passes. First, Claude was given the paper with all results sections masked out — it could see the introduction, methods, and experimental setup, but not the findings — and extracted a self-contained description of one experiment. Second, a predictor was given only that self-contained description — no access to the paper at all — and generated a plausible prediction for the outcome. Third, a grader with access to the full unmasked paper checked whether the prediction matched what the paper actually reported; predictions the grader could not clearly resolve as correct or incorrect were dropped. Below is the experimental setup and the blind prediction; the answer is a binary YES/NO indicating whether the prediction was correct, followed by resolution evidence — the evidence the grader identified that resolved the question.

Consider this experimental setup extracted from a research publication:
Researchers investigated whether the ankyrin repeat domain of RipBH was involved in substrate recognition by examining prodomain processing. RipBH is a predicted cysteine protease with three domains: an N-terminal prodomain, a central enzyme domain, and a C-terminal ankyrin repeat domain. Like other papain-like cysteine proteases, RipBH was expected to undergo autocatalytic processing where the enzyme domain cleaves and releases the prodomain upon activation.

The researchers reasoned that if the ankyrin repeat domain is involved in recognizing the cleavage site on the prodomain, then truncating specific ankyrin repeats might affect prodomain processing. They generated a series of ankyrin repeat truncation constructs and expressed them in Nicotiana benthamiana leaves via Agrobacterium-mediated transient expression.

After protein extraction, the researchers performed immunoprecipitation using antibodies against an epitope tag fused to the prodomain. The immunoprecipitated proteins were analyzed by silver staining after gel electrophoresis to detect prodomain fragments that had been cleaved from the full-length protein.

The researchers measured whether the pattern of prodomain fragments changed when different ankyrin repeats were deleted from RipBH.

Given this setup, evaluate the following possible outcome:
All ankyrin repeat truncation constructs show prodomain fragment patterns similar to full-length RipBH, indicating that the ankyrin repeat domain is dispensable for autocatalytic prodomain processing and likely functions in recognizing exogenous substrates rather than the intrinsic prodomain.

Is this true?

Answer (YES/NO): NO